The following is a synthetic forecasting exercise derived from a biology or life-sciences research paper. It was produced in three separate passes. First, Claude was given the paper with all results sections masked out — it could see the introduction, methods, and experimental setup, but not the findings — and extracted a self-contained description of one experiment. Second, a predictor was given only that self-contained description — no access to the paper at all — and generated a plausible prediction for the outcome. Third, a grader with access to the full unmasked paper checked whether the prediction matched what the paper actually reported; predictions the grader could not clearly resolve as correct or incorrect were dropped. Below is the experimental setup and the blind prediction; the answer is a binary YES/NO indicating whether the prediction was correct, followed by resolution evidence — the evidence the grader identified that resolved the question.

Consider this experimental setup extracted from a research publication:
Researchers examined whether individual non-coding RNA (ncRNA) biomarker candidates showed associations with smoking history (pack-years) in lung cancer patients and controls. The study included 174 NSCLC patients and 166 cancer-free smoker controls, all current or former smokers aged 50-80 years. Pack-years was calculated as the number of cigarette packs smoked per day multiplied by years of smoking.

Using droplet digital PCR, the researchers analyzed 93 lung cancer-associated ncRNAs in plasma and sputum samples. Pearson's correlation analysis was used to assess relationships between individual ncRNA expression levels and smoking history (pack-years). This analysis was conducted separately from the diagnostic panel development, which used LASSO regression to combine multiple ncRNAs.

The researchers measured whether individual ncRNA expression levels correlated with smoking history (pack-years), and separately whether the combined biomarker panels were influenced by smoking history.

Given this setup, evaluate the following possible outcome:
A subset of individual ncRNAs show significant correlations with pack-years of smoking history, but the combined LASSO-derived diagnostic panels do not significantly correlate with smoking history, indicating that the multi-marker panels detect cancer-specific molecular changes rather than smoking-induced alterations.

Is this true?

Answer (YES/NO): NO